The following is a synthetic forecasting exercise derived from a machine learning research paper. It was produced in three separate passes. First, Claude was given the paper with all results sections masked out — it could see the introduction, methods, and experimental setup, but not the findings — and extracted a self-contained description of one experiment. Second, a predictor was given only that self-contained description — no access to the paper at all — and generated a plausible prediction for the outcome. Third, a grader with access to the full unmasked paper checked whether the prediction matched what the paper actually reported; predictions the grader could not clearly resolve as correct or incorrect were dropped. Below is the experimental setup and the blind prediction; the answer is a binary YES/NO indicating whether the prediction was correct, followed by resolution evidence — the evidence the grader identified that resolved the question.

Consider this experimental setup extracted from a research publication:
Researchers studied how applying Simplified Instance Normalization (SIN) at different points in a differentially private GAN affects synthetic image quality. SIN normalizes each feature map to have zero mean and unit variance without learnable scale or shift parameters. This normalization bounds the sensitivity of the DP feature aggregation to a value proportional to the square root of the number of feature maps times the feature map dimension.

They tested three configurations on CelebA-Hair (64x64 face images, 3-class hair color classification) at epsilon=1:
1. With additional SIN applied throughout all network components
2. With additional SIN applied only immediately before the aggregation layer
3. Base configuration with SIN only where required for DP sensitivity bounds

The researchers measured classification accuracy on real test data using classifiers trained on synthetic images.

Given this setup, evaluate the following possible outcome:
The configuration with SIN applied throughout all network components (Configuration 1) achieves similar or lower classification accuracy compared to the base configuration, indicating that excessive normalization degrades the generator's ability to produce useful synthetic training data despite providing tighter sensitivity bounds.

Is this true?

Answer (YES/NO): YES